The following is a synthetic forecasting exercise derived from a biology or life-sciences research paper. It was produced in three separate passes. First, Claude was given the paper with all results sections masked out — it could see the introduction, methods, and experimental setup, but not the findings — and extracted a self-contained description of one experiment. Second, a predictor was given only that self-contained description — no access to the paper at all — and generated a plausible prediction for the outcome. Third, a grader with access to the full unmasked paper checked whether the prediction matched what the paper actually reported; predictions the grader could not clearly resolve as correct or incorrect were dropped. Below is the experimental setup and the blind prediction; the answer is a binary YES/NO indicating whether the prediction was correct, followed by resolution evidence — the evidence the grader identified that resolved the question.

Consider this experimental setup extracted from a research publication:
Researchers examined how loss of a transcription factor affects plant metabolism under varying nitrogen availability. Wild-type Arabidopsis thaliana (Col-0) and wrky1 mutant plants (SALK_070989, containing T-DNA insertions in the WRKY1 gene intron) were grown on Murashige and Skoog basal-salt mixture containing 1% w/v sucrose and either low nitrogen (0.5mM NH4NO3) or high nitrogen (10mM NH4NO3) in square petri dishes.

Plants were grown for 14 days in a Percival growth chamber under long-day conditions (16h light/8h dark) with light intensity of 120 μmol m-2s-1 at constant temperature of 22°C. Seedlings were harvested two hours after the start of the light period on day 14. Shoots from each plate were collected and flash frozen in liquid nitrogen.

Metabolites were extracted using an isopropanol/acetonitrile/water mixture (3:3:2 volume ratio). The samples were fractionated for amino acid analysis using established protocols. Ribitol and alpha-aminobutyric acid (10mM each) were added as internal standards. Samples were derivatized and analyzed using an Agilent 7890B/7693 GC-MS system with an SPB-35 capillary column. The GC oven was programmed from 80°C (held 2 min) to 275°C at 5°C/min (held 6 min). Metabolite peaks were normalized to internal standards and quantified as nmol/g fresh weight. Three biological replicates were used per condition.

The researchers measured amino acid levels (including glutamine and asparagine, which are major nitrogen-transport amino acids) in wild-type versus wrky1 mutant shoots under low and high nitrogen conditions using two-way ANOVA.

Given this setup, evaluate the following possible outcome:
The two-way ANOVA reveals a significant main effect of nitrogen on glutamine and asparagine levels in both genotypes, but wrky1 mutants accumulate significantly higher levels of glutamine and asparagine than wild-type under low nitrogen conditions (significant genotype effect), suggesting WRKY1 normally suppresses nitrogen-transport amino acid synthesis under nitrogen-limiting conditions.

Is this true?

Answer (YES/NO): NO